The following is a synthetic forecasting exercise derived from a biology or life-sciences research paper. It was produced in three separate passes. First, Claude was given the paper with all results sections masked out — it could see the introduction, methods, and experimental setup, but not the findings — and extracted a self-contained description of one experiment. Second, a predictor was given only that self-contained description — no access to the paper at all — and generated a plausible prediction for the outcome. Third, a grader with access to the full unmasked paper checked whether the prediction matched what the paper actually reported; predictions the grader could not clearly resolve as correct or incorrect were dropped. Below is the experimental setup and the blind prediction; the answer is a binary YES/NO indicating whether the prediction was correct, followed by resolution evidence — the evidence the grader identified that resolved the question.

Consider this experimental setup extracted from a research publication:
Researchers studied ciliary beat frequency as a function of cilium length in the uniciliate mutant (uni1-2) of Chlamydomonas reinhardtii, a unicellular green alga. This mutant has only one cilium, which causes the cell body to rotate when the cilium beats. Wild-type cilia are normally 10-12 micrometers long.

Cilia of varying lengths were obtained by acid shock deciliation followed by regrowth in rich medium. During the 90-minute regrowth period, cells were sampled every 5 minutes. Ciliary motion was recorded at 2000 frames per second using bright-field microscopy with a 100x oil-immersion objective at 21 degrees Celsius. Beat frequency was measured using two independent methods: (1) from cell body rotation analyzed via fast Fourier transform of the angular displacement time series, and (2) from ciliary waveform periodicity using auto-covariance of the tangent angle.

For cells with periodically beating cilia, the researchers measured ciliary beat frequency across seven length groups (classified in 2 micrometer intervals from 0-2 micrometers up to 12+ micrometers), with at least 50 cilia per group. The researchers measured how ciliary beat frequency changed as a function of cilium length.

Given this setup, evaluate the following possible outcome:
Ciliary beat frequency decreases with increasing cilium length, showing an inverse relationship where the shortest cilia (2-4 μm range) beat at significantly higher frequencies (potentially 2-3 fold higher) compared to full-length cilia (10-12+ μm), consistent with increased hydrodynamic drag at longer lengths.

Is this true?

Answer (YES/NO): NO